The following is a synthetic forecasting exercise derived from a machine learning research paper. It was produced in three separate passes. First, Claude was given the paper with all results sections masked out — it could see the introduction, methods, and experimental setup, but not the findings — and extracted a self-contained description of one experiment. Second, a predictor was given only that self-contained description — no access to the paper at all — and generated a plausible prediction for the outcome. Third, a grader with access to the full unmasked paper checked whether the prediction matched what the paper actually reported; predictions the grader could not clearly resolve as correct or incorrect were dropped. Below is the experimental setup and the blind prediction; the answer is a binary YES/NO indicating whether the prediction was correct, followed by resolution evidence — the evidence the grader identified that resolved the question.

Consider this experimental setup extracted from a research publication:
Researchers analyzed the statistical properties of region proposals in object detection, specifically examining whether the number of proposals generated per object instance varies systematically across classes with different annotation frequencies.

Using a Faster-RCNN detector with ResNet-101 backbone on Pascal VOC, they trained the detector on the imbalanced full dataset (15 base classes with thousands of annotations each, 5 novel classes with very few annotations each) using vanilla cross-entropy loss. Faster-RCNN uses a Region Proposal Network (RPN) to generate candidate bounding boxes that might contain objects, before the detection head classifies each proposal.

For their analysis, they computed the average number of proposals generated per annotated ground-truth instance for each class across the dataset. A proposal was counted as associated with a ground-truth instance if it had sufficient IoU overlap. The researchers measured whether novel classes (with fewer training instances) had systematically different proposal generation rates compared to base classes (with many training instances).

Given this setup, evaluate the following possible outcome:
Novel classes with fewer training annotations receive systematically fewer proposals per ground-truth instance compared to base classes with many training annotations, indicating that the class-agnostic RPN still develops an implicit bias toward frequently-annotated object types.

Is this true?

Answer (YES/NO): YES